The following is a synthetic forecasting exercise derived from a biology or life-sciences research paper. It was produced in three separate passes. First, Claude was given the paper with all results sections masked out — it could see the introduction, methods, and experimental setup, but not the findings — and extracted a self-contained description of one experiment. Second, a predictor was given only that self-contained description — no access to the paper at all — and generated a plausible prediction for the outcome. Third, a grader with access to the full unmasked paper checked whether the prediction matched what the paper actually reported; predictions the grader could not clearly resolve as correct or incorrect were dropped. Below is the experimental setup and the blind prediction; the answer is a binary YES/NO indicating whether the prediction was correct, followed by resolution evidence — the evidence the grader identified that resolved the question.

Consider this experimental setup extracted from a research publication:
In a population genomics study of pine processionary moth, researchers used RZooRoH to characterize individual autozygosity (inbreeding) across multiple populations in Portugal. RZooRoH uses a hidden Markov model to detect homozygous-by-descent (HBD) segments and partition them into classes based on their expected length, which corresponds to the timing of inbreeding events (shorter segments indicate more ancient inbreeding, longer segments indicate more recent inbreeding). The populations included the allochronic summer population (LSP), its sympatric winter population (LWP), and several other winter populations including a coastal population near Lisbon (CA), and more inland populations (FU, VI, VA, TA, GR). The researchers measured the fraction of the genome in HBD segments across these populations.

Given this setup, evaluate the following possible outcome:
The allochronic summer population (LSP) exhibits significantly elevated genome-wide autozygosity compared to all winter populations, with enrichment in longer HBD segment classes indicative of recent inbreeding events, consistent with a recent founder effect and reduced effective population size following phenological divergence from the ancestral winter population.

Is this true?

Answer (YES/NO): NO